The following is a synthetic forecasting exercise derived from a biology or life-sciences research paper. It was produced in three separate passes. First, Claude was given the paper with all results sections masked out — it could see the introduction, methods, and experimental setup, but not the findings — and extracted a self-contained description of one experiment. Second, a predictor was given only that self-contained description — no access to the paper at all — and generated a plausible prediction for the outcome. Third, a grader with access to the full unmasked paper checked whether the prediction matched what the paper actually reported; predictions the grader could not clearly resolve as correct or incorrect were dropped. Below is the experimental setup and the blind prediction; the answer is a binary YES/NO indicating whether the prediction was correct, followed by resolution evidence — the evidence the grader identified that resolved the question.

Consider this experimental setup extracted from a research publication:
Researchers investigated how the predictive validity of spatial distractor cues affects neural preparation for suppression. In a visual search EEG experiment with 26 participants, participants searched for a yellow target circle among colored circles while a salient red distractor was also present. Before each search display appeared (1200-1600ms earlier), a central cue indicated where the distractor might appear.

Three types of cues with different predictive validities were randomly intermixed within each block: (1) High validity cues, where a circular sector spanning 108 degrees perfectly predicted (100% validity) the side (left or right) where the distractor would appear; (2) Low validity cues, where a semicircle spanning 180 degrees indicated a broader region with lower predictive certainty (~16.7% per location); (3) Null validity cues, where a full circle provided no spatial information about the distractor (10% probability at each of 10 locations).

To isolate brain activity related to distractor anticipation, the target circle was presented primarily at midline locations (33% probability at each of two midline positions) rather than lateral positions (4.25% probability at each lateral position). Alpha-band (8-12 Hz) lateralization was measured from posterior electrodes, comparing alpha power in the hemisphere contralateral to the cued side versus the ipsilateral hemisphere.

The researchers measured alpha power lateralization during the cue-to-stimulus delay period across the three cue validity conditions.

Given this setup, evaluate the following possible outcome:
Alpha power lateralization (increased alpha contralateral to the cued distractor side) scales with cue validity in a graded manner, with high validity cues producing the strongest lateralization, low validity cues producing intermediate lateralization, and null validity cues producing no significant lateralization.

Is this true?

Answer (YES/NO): NO